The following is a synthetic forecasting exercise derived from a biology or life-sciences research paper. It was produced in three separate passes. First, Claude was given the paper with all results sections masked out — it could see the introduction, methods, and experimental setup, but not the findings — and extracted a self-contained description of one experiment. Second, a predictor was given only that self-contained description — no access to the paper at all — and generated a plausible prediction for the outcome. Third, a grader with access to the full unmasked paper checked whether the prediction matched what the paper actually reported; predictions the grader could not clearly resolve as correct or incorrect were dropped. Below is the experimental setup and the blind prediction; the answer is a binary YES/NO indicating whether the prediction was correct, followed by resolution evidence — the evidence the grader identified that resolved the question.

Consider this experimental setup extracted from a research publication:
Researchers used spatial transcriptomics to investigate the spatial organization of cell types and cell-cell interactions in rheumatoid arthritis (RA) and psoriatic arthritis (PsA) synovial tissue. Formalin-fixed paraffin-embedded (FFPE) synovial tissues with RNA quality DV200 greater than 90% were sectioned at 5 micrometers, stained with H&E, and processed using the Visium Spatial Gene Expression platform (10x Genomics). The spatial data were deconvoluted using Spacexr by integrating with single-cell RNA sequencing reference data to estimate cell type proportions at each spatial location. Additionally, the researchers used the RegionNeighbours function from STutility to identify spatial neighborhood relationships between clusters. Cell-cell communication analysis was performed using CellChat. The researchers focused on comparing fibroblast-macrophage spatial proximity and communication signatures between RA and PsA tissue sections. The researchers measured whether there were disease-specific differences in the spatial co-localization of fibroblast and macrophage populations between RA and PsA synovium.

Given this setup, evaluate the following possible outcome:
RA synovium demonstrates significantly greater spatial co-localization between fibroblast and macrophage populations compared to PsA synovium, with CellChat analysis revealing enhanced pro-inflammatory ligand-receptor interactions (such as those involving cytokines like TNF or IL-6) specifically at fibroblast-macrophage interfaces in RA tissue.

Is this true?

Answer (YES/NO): NO